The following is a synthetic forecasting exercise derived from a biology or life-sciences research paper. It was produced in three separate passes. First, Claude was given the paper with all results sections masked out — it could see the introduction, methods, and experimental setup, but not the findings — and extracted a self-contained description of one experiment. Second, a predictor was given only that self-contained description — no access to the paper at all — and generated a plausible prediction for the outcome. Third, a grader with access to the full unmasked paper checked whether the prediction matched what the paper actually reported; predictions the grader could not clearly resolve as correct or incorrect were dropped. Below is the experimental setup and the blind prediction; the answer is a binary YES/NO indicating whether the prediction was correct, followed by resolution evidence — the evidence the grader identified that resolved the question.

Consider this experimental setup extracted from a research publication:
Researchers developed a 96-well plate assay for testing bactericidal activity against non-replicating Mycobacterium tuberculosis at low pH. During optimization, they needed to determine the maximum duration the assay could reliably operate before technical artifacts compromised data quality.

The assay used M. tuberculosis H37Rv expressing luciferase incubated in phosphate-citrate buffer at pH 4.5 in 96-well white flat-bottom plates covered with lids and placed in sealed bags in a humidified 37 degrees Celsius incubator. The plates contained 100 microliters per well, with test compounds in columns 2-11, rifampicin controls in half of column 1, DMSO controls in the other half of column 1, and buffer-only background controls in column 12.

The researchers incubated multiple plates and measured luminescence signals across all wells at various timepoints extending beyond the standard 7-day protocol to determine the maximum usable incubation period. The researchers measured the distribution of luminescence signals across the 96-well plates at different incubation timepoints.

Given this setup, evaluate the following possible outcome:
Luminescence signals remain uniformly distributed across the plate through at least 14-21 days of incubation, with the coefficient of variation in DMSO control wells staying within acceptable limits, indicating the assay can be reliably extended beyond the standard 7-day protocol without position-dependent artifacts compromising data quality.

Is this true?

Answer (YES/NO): NO